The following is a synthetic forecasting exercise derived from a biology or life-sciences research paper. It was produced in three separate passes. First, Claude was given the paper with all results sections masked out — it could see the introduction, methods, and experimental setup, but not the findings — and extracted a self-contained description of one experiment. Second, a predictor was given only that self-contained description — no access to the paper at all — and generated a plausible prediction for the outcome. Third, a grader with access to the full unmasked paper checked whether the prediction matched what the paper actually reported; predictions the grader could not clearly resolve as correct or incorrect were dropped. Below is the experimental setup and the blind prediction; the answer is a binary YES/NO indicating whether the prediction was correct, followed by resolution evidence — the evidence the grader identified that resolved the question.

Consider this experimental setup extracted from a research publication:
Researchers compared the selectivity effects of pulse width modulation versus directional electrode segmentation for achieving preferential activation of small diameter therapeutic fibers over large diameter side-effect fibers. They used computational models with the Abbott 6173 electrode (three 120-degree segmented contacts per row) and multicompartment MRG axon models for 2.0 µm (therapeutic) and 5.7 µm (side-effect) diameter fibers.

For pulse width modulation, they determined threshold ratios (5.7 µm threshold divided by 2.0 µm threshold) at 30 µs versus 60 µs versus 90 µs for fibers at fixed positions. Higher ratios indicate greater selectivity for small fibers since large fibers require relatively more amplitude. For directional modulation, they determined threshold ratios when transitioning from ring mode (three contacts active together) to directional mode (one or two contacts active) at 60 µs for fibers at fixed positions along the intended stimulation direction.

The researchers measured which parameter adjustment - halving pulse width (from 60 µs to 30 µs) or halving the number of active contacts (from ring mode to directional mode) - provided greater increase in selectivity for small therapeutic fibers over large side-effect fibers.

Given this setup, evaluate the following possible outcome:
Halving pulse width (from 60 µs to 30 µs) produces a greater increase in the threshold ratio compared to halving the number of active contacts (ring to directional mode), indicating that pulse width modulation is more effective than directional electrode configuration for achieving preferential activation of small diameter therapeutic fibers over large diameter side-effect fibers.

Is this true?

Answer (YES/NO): NO